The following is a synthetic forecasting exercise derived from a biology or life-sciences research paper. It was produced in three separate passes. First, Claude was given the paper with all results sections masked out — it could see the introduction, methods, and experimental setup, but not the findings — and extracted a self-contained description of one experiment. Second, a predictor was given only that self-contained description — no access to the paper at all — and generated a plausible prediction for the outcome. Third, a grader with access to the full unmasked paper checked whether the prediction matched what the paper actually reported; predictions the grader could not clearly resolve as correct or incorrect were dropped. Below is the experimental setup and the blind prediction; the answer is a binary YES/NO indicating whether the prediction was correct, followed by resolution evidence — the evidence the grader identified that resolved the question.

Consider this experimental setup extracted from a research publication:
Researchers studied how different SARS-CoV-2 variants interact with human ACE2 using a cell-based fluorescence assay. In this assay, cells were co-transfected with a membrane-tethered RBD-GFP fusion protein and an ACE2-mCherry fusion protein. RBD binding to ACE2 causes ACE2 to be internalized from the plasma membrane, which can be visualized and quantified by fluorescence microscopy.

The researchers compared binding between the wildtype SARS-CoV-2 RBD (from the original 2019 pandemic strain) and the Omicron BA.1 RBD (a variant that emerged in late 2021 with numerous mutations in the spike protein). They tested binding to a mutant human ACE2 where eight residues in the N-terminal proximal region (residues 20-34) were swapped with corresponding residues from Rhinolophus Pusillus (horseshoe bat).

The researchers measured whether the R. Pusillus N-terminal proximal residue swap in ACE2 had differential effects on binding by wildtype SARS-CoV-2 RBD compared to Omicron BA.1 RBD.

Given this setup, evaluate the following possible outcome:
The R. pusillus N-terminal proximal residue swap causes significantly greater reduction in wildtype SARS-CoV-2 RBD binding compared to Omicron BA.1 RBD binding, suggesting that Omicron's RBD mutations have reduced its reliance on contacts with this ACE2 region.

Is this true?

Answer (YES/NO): YES